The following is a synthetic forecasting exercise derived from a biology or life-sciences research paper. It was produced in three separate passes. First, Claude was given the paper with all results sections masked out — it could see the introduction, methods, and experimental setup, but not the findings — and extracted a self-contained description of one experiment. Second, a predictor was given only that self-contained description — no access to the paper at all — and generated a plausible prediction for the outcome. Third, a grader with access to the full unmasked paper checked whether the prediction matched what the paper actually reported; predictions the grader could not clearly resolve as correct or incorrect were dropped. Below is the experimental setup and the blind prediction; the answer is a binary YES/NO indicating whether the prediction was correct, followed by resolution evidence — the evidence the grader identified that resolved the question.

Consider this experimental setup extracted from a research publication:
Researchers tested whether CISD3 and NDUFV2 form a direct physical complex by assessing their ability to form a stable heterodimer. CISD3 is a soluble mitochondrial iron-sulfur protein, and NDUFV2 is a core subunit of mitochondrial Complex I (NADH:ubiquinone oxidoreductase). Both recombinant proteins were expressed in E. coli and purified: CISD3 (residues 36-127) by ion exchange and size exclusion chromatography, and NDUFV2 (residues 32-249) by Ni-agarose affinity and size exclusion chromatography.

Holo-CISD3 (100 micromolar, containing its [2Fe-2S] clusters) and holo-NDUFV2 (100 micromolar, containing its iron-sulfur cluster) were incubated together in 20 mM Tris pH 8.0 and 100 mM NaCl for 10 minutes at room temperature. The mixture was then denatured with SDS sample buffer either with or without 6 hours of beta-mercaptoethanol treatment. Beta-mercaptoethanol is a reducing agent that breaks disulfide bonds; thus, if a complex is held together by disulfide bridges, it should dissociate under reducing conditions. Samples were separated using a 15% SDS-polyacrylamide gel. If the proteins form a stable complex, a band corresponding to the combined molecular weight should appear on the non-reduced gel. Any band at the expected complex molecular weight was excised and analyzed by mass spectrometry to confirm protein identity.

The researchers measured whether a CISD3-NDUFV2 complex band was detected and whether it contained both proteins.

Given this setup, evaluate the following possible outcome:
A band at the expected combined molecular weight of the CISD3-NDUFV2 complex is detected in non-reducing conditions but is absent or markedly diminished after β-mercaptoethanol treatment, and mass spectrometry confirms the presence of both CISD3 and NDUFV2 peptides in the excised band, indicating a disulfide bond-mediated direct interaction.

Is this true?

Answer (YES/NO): YES